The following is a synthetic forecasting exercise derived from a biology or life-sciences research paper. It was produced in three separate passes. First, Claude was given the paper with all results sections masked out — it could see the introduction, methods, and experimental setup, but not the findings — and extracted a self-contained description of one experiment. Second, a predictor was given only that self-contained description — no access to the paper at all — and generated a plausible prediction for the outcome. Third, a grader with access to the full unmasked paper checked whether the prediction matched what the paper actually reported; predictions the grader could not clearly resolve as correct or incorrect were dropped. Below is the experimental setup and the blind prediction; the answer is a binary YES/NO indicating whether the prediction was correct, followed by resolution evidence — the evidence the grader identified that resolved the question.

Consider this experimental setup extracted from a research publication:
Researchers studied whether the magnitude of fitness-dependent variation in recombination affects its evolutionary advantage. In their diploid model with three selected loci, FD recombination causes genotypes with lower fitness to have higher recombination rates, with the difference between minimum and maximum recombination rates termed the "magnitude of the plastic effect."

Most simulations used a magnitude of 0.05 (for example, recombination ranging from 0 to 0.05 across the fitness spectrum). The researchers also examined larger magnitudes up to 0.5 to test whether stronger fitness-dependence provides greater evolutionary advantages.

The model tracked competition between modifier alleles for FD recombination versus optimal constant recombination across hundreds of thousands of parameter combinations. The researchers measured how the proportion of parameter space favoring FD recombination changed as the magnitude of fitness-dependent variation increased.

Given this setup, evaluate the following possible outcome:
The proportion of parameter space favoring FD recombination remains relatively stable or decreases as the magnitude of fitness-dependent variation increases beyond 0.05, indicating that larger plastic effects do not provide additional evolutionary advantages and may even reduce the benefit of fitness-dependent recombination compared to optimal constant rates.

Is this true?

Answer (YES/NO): NO